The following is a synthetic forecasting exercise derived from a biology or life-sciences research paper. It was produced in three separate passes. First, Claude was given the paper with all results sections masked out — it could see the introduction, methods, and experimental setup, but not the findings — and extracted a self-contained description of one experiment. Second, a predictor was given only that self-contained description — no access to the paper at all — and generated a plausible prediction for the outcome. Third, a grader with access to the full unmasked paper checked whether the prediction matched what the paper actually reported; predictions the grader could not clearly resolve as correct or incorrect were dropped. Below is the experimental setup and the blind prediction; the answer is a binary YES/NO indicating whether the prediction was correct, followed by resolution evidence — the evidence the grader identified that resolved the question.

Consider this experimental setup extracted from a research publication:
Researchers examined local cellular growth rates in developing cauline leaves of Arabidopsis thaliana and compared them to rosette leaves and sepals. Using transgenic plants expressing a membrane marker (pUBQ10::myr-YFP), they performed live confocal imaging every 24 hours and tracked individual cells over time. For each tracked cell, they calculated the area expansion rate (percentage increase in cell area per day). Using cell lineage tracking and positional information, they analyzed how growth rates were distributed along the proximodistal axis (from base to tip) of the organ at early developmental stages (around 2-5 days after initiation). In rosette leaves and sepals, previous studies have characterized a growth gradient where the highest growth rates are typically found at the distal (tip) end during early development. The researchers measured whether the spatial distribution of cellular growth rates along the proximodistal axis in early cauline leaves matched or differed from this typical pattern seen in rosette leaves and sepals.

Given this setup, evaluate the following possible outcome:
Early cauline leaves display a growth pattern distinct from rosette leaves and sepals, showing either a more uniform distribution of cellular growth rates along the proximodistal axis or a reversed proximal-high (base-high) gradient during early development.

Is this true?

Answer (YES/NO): YES